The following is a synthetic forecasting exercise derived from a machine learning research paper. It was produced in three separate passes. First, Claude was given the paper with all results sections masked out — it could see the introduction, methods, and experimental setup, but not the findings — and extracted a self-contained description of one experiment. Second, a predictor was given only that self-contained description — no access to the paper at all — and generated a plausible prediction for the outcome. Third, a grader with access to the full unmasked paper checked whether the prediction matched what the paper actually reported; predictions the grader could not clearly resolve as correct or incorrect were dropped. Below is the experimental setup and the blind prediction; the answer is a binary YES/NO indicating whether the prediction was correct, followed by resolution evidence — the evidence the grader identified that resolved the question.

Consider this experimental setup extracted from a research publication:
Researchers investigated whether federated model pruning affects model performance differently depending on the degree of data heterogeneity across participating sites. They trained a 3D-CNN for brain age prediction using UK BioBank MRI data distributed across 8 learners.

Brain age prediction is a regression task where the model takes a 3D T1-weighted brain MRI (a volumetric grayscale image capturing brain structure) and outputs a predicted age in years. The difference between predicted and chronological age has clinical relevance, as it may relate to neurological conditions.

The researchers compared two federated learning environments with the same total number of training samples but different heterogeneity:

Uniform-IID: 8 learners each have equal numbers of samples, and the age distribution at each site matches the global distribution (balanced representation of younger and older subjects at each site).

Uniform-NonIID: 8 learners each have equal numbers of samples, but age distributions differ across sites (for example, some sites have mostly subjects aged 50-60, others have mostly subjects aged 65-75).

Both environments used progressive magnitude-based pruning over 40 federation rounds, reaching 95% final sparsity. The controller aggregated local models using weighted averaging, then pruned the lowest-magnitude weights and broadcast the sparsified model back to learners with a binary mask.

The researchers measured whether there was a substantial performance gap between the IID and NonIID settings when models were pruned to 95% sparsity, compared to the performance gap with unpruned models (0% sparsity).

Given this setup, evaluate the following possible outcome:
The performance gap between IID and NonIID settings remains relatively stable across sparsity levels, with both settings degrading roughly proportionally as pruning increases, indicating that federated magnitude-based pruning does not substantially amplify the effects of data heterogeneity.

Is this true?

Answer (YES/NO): NO